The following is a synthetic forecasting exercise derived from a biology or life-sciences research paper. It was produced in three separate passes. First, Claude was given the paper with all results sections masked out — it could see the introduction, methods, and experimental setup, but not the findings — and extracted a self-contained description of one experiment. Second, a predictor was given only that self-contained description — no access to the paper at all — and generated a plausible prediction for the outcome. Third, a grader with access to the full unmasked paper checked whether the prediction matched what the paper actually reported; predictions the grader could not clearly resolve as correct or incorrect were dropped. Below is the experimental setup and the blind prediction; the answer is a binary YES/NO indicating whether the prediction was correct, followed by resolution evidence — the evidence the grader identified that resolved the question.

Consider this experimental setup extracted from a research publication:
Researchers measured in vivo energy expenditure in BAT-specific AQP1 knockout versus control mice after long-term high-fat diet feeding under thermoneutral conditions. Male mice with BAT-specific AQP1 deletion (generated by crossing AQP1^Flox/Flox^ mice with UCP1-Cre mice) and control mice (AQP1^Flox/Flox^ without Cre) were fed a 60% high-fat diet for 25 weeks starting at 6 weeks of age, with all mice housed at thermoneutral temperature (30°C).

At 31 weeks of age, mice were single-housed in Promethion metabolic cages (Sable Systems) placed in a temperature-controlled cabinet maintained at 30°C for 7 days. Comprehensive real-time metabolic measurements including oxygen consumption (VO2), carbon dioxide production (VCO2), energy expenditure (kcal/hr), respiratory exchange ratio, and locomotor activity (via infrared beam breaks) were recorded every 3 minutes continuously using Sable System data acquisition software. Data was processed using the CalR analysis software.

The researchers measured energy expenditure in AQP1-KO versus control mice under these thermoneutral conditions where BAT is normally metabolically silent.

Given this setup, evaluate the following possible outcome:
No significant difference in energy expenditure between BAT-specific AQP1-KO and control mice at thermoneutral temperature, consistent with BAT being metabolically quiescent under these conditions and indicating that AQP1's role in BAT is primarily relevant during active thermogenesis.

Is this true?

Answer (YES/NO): NO